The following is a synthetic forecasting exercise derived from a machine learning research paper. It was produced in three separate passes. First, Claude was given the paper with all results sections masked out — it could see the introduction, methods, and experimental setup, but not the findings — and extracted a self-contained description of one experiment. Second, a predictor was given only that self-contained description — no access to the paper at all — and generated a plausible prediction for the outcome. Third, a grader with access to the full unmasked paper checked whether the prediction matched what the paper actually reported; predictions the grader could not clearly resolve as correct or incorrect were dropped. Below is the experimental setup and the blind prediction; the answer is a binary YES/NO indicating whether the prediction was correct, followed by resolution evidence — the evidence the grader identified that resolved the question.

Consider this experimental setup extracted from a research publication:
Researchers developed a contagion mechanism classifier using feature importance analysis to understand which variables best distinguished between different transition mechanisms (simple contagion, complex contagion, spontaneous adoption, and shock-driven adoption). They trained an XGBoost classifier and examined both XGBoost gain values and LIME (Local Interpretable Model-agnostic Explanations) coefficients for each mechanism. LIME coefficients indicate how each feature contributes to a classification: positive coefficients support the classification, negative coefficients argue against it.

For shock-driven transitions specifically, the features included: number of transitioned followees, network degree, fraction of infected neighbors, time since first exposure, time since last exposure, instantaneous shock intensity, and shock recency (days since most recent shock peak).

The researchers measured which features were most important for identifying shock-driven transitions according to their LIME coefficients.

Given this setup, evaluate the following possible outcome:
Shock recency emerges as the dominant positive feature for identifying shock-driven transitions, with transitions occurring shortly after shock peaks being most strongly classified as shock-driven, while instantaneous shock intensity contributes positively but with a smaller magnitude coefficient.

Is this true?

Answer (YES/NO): NO